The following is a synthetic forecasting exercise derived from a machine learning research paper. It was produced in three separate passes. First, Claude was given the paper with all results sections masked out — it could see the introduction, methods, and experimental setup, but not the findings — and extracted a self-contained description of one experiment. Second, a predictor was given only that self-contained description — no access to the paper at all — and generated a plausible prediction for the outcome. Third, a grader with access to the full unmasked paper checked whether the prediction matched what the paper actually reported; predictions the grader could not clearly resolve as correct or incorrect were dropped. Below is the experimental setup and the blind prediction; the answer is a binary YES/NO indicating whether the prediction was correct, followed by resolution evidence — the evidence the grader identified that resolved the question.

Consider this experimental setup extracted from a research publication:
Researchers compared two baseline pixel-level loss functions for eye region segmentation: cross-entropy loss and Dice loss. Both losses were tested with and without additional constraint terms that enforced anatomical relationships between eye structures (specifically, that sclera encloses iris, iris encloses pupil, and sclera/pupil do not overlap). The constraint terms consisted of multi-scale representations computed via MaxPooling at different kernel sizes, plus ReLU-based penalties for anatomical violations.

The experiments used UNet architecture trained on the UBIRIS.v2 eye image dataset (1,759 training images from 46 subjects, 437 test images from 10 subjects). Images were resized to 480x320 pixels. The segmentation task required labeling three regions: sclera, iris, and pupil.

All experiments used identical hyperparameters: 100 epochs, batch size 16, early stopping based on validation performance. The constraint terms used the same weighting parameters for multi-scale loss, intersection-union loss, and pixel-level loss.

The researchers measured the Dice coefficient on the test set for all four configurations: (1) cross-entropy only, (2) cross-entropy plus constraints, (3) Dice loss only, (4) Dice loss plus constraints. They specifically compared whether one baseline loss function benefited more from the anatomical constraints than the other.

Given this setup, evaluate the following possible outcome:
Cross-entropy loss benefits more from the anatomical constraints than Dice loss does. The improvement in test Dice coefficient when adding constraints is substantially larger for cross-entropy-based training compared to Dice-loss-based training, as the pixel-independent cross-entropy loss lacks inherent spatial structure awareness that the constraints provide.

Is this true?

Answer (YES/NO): YES